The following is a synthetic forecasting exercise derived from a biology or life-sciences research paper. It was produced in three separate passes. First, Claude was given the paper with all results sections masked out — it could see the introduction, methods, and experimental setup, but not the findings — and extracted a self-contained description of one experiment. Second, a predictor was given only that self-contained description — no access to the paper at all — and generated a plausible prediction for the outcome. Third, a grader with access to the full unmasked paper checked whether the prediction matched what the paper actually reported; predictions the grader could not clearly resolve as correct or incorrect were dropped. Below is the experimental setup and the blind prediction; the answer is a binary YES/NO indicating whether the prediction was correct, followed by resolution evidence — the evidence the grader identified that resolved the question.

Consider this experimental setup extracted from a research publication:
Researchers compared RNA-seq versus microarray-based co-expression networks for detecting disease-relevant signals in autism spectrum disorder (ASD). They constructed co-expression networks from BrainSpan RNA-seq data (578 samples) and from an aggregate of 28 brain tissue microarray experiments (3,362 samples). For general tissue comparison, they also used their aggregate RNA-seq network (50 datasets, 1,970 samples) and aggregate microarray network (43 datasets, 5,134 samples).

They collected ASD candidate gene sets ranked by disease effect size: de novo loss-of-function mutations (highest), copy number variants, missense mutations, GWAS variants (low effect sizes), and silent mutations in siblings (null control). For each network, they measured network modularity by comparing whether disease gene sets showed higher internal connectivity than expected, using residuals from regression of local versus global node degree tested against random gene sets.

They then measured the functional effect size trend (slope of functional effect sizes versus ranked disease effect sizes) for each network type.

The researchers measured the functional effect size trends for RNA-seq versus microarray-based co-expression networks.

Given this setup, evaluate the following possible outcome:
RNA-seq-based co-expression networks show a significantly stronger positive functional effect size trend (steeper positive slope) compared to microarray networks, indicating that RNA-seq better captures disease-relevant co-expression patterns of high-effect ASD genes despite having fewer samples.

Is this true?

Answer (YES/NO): NO